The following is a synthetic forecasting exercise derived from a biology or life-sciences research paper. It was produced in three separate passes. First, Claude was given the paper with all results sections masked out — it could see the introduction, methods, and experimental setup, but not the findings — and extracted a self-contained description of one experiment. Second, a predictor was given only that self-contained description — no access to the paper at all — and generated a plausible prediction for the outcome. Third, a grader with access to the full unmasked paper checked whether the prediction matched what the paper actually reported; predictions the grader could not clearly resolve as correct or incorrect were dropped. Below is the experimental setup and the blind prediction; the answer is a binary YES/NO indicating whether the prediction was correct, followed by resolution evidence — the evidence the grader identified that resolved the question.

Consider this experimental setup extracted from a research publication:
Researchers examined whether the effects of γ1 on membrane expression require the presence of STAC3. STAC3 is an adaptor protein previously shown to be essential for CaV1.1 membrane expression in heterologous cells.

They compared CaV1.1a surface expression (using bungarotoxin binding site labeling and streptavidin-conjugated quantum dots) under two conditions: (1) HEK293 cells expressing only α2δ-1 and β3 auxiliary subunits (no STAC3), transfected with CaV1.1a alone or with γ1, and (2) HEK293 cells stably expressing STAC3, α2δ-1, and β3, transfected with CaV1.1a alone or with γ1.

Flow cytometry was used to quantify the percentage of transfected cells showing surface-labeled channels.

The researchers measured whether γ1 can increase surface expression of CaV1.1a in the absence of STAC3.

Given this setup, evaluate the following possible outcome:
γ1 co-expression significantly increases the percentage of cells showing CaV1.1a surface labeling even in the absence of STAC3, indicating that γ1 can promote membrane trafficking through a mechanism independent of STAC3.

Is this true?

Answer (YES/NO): YES